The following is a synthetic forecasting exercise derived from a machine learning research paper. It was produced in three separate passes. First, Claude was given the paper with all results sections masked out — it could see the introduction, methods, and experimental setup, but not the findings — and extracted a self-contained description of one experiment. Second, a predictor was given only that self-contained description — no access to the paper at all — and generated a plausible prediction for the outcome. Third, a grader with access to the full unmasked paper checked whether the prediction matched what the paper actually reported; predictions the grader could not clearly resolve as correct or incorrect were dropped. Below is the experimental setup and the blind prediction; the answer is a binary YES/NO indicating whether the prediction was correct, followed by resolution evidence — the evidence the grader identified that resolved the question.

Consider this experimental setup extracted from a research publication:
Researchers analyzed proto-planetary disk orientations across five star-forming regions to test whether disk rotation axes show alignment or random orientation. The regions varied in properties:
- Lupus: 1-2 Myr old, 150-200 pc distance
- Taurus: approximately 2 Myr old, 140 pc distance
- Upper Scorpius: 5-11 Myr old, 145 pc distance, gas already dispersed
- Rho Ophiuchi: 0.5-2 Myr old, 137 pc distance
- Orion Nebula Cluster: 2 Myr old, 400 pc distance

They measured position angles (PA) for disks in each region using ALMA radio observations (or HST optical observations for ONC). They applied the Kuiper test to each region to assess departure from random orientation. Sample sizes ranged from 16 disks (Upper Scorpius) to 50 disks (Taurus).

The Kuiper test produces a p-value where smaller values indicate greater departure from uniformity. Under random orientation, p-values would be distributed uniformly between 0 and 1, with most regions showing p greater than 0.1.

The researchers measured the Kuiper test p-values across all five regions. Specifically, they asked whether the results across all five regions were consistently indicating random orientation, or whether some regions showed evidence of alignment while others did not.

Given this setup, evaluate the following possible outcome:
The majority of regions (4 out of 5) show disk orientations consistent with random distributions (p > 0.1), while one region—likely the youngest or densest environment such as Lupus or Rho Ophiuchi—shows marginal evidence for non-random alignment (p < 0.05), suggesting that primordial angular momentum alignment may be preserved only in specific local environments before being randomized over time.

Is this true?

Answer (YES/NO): NO